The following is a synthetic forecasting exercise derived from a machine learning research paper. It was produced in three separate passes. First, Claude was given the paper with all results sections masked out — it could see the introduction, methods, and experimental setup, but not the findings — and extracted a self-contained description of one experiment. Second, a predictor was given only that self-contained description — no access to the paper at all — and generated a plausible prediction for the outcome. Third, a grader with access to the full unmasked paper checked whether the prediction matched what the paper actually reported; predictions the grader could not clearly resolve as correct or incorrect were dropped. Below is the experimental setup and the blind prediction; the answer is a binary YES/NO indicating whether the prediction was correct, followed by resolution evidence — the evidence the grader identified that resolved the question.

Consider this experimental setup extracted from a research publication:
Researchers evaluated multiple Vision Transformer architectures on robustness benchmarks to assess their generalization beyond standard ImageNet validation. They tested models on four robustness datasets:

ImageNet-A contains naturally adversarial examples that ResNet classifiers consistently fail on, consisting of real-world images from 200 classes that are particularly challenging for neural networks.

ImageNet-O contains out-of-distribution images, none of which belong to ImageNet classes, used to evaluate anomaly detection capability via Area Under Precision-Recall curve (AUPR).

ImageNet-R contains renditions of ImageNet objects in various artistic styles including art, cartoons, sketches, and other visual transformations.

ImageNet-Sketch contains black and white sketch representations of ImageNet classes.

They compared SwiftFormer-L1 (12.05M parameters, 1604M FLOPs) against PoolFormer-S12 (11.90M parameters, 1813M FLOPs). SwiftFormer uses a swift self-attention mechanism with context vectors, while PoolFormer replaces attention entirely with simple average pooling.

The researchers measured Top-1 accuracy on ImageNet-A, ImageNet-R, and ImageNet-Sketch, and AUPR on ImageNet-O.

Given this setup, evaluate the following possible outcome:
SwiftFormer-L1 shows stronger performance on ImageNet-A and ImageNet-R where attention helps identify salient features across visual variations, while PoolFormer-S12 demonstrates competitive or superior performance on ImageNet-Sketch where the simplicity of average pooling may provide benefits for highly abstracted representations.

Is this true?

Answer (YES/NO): NO